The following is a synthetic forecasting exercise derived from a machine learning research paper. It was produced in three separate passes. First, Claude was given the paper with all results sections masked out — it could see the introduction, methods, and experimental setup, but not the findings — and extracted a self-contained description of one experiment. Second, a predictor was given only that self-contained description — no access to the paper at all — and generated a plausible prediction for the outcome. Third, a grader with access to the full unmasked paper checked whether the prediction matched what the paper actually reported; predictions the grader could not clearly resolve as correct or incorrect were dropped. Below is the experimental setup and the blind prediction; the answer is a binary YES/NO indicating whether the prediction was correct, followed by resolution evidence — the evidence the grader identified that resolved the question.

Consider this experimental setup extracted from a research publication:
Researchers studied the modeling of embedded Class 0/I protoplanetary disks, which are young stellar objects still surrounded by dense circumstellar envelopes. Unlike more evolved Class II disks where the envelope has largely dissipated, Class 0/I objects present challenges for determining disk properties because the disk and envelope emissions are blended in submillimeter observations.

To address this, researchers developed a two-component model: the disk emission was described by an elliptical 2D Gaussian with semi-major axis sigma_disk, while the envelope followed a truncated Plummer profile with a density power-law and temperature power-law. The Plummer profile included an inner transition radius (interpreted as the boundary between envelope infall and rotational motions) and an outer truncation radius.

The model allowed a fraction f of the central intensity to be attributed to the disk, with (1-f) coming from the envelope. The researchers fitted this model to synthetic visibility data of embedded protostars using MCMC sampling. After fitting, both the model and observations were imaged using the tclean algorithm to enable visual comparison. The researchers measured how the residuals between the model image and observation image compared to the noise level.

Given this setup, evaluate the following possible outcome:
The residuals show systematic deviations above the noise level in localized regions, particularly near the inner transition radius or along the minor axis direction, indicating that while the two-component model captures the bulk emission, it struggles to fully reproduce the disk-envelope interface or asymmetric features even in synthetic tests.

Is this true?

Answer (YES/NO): NO